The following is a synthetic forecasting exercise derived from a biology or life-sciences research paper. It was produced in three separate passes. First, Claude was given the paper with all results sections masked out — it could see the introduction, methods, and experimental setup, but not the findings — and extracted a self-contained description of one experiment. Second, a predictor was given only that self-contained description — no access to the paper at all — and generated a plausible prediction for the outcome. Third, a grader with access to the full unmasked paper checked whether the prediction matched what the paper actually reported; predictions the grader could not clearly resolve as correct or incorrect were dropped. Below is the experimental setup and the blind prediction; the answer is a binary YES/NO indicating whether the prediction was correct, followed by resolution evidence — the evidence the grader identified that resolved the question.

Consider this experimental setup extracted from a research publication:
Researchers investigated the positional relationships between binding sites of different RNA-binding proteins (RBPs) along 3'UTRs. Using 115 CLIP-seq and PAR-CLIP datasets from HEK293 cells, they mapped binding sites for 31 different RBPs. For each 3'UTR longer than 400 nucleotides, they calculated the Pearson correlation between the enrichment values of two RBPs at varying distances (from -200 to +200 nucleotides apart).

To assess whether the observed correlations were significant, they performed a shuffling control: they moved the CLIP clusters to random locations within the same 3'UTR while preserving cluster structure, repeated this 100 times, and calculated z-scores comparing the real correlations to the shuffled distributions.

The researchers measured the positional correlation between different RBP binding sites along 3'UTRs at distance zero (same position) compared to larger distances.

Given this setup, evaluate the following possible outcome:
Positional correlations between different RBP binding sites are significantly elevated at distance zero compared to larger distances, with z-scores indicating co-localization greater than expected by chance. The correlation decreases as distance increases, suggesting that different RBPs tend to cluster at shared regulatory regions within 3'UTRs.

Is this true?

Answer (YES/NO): YES